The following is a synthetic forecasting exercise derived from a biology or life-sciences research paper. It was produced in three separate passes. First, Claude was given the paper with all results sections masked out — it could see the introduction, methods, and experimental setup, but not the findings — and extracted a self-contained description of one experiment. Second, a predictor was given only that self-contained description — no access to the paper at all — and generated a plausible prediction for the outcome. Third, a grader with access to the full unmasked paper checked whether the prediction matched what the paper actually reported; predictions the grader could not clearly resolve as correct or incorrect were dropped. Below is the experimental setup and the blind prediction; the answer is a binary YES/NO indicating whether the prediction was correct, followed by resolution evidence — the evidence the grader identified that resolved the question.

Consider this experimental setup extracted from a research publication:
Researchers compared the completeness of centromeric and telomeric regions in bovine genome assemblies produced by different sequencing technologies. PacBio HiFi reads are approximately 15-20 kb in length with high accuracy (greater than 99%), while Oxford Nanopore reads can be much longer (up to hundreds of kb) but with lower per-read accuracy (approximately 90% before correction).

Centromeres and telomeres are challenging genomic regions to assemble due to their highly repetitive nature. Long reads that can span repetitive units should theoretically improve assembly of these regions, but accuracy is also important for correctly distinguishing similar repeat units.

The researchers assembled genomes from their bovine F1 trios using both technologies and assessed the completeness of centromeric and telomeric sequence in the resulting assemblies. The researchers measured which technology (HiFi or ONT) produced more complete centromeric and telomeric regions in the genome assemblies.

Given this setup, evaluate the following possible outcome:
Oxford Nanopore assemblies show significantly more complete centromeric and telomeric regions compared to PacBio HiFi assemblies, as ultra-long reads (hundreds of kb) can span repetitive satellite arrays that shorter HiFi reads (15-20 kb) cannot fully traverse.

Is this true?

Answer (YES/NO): NO